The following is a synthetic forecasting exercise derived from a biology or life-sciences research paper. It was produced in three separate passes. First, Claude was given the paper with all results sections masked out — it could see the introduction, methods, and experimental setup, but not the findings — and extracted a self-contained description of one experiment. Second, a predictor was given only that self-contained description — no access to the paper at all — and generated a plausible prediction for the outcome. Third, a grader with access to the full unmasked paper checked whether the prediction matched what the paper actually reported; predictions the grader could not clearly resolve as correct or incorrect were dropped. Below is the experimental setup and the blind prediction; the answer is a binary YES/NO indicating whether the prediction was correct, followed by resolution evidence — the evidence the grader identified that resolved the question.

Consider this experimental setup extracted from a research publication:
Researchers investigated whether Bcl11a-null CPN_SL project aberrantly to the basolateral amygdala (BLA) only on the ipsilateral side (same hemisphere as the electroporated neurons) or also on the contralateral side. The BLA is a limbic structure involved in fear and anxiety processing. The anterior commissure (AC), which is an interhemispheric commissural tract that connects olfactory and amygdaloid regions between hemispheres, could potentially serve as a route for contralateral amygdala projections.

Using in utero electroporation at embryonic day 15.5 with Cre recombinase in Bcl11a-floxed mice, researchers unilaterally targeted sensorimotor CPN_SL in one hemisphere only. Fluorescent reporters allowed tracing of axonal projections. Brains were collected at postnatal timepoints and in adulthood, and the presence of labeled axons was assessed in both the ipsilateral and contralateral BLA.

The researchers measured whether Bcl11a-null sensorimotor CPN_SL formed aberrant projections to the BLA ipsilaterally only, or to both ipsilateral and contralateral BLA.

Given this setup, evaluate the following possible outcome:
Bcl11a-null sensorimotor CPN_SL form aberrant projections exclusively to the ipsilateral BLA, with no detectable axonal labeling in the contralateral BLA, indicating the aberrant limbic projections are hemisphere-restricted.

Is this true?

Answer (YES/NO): NO